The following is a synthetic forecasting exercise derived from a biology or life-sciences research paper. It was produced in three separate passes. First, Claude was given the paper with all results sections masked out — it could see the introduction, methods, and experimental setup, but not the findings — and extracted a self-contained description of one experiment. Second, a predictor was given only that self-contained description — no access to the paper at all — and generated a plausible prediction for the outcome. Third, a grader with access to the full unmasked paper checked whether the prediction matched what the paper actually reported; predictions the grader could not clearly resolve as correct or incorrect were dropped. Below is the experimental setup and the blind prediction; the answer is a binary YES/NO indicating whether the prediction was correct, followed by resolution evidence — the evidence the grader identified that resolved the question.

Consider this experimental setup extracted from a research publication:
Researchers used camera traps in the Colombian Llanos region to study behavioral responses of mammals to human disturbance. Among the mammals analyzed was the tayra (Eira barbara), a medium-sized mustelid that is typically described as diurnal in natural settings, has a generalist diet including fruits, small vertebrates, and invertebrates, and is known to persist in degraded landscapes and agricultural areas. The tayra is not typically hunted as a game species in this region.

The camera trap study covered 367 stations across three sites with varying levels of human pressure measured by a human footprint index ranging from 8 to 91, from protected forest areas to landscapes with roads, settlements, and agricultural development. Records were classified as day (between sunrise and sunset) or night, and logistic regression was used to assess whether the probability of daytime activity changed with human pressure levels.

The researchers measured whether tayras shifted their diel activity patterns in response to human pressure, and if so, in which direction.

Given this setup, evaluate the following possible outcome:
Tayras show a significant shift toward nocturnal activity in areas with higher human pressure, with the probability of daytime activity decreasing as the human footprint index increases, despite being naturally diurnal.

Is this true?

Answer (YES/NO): NO